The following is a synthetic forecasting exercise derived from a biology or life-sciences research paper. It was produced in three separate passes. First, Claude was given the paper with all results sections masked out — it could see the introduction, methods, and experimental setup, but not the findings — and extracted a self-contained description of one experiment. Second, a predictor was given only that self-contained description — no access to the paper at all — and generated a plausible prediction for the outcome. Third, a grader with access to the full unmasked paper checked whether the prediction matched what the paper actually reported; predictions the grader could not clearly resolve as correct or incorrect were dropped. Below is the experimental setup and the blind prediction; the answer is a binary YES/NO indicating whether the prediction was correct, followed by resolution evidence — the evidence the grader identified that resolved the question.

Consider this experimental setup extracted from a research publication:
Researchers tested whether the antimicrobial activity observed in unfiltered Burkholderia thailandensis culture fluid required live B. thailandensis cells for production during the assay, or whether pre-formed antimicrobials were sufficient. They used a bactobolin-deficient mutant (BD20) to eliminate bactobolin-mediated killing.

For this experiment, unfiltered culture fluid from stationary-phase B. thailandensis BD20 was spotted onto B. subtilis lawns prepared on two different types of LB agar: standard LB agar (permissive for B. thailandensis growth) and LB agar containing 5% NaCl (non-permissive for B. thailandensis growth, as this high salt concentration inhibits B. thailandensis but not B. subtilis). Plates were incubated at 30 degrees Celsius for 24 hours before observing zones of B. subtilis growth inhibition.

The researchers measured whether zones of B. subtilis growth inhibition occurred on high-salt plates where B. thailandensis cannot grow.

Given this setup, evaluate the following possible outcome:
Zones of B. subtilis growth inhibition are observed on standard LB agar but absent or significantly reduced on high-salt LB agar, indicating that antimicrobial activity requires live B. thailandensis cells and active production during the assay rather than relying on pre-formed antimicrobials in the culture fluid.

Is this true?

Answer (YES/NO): NO